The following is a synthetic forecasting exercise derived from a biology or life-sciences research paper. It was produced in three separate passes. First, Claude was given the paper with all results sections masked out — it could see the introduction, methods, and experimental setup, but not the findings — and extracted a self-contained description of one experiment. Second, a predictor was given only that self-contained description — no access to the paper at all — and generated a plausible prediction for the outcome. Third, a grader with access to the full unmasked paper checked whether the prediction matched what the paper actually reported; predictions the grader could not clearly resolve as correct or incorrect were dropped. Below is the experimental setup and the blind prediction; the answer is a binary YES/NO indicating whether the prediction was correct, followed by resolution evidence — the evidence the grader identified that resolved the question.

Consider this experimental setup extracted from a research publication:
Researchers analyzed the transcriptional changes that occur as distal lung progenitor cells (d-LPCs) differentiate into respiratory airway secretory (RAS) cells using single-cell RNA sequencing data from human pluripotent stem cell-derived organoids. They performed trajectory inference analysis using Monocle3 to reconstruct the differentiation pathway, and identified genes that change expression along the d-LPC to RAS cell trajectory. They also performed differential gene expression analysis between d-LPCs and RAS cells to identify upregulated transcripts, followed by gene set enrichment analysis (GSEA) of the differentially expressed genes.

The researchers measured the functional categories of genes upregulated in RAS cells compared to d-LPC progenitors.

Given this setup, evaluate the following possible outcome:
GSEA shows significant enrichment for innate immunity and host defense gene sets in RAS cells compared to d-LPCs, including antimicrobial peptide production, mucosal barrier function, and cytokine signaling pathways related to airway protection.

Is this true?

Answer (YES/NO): YES